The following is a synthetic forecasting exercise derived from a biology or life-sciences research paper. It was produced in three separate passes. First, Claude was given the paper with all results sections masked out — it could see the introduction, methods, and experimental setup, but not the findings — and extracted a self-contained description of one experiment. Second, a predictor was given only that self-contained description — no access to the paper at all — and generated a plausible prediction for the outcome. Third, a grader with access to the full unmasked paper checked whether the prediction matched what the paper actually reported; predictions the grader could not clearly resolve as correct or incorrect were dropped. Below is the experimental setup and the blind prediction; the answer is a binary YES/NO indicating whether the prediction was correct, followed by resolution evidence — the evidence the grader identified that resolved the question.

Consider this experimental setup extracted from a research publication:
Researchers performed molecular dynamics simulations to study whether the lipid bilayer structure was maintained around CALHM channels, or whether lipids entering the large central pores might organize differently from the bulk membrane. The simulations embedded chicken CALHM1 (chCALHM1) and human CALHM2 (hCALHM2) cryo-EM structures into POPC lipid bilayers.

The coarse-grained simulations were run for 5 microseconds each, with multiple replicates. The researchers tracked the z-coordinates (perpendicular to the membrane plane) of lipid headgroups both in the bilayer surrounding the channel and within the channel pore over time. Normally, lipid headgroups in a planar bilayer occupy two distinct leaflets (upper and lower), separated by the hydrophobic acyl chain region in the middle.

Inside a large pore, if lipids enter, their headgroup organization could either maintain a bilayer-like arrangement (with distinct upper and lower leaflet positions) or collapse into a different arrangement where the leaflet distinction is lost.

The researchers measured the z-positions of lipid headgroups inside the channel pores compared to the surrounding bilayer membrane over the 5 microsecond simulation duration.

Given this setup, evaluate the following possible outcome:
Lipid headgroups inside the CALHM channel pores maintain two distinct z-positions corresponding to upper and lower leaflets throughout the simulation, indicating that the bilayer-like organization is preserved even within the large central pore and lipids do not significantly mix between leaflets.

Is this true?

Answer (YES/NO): NO